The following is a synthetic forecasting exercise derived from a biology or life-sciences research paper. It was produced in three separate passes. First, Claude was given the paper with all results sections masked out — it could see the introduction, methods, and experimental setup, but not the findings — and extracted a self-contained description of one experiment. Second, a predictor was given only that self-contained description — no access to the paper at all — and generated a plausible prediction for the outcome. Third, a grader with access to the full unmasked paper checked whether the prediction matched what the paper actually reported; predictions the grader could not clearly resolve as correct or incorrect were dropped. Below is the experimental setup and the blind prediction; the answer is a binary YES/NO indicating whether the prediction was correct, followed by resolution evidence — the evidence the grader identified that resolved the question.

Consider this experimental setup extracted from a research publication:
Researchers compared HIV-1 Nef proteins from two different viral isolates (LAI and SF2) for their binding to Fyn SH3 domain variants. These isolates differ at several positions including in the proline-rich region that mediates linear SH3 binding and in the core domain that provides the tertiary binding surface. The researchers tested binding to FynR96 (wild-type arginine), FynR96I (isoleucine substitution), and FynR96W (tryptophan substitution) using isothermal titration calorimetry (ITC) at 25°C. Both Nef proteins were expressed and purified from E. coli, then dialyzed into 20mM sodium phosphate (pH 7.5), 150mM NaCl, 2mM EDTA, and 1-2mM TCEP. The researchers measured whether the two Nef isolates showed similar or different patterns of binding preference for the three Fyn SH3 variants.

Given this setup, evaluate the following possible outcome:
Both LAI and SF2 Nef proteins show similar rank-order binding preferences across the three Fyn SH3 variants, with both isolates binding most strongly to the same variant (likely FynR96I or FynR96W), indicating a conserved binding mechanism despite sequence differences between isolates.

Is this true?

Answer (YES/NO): YES